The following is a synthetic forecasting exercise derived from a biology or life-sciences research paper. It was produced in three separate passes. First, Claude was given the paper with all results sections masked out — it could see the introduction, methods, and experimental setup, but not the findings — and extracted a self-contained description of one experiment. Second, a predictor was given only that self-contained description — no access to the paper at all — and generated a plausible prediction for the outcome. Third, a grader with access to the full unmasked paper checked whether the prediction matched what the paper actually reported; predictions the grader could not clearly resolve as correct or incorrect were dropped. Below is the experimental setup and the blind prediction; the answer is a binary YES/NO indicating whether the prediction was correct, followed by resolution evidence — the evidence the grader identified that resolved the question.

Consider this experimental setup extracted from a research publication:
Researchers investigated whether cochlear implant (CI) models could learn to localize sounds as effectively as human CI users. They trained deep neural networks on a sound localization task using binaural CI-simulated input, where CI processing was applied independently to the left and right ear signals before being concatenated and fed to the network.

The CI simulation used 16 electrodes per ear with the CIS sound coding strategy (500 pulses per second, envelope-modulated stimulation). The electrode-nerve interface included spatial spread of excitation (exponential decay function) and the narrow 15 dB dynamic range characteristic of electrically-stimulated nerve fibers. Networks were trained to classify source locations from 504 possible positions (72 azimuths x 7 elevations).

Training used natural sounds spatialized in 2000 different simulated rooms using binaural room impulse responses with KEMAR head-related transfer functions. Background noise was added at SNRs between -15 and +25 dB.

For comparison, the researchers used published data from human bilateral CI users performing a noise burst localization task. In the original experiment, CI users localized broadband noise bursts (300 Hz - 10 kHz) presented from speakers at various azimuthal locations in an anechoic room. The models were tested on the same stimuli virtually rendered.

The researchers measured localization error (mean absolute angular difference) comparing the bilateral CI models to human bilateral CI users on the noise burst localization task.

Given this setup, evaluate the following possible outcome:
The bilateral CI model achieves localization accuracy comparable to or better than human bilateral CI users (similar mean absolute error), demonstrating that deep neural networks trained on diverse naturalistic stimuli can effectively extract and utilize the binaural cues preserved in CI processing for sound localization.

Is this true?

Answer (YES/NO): YES